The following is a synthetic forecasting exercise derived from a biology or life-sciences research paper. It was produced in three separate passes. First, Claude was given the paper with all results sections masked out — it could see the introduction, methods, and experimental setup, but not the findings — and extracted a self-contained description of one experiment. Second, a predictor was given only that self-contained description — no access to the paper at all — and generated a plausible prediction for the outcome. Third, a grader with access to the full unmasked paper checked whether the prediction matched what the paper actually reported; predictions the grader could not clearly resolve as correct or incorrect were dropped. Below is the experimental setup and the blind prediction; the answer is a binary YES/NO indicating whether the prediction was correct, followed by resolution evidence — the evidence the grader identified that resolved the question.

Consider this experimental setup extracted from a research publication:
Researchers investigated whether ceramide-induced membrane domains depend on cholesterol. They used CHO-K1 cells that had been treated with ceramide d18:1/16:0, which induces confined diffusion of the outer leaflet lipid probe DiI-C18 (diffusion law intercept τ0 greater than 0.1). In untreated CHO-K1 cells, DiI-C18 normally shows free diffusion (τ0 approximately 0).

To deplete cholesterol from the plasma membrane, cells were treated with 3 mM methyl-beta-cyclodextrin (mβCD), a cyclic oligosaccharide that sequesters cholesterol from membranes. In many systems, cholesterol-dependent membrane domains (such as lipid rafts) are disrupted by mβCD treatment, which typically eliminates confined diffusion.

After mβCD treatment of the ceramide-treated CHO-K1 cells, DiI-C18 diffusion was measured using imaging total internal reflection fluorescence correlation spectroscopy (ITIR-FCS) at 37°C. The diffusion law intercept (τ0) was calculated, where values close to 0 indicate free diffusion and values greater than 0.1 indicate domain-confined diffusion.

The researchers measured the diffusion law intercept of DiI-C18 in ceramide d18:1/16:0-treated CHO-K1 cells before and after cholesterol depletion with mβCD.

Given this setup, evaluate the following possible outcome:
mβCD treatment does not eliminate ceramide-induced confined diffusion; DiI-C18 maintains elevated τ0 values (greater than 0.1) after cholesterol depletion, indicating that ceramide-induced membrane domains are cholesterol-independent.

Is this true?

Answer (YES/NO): YES